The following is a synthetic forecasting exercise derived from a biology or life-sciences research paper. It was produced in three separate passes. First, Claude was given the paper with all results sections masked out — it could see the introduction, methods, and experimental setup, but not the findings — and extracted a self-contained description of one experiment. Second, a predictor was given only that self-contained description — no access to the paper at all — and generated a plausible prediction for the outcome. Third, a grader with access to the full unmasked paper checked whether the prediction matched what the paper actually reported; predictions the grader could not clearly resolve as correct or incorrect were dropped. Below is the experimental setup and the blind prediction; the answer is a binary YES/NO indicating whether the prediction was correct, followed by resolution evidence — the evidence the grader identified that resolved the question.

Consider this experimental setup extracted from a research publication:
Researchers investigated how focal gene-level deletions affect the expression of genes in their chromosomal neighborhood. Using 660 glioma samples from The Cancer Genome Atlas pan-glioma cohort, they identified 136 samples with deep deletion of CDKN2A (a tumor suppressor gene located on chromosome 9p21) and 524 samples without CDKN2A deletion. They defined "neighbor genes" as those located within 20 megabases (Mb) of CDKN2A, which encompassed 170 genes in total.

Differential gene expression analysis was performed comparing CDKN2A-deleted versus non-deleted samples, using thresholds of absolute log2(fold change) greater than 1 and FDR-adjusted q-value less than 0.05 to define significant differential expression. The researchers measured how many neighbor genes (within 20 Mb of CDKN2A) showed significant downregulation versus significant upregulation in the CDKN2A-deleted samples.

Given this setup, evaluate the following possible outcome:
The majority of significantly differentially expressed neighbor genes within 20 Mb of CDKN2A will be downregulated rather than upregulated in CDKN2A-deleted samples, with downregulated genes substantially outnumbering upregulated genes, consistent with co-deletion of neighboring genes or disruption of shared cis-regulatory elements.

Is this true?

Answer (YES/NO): NO